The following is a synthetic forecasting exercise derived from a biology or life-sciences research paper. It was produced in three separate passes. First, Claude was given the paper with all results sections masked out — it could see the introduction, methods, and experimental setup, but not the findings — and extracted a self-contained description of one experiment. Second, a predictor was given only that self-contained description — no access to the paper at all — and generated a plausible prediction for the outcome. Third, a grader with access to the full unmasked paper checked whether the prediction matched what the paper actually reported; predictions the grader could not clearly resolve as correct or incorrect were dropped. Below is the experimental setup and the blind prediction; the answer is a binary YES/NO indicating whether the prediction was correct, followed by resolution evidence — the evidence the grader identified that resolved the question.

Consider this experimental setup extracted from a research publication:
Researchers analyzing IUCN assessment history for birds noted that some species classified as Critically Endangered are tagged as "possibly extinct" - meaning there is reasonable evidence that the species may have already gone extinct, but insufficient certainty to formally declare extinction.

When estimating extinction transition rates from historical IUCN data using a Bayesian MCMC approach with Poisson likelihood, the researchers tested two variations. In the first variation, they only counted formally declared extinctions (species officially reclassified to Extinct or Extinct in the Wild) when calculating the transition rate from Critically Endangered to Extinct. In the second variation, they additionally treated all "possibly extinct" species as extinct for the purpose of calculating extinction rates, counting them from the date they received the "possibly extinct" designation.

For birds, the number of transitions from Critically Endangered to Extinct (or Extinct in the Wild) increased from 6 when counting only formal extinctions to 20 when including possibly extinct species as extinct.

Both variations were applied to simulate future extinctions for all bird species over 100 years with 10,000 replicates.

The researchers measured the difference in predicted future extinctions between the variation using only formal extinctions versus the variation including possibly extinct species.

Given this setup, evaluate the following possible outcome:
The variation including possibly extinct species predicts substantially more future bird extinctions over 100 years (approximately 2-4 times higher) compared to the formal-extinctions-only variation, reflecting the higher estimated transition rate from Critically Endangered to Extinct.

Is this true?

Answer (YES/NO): YES